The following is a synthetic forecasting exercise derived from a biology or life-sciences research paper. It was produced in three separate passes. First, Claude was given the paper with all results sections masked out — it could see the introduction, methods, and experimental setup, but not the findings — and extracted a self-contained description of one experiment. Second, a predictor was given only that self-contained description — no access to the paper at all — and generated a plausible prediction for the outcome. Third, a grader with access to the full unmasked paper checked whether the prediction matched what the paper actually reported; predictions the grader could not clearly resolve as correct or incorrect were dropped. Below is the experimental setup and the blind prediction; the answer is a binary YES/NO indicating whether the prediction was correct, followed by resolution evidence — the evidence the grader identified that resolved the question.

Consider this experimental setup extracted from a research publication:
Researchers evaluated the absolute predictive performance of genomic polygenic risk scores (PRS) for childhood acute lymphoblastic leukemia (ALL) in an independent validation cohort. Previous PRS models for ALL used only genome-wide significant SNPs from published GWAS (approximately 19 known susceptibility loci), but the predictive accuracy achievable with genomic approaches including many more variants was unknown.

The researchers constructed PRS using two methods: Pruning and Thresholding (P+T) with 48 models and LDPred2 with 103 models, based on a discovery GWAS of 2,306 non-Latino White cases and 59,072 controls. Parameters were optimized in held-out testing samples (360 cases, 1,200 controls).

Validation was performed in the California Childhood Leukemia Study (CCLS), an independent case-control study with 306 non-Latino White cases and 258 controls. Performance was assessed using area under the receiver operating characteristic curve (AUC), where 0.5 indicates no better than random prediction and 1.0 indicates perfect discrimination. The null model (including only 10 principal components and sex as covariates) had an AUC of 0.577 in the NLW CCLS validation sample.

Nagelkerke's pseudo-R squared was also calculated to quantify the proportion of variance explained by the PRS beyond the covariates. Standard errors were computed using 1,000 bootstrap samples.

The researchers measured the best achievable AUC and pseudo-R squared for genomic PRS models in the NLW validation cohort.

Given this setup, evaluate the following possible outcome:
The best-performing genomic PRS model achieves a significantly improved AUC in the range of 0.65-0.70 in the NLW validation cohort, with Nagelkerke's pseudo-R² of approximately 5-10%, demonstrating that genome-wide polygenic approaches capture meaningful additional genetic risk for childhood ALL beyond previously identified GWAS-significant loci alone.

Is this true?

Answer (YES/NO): YES